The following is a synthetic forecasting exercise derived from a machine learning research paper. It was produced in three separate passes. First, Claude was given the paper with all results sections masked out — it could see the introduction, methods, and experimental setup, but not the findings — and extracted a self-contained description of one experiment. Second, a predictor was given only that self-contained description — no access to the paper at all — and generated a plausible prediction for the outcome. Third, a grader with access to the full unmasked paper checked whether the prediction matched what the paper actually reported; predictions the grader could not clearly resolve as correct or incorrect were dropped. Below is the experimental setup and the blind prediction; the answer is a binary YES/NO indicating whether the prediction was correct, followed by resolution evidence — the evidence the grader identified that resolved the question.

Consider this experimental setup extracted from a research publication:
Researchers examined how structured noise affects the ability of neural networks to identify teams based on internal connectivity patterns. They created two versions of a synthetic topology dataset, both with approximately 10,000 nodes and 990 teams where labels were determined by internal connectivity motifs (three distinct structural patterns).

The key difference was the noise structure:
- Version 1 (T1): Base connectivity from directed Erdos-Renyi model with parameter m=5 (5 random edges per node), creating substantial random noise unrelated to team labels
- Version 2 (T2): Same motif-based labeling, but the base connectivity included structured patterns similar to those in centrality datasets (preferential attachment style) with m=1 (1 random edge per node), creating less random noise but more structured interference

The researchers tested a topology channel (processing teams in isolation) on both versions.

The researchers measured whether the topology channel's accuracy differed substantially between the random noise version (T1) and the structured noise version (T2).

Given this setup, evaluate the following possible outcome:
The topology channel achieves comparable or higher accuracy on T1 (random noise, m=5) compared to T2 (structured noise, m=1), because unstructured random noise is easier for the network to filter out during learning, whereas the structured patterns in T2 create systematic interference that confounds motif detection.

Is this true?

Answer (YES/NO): YES